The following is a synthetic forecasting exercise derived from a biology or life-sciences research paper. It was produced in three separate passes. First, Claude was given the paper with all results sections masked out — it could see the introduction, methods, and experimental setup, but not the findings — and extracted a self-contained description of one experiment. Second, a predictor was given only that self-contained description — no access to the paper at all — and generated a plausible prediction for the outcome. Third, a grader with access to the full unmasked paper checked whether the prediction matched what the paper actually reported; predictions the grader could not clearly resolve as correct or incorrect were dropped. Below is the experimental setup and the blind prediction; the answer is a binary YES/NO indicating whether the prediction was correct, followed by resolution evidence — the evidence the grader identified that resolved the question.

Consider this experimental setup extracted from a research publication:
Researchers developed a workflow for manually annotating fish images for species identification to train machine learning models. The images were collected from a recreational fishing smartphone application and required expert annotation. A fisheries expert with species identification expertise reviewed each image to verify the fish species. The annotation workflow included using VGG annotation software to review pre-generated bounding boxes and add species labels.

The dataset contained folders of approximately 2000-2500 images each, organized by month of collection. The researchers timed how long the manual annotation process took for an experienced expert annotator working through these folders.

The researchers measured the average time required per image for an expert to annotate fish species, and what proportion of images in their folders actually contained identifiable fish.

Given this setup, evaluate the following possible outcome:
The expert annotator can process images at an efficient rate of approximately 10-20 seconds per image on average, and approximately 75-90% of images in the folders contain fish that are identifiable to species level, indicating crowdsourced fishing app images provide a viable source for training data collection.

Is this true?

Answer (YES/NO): NO